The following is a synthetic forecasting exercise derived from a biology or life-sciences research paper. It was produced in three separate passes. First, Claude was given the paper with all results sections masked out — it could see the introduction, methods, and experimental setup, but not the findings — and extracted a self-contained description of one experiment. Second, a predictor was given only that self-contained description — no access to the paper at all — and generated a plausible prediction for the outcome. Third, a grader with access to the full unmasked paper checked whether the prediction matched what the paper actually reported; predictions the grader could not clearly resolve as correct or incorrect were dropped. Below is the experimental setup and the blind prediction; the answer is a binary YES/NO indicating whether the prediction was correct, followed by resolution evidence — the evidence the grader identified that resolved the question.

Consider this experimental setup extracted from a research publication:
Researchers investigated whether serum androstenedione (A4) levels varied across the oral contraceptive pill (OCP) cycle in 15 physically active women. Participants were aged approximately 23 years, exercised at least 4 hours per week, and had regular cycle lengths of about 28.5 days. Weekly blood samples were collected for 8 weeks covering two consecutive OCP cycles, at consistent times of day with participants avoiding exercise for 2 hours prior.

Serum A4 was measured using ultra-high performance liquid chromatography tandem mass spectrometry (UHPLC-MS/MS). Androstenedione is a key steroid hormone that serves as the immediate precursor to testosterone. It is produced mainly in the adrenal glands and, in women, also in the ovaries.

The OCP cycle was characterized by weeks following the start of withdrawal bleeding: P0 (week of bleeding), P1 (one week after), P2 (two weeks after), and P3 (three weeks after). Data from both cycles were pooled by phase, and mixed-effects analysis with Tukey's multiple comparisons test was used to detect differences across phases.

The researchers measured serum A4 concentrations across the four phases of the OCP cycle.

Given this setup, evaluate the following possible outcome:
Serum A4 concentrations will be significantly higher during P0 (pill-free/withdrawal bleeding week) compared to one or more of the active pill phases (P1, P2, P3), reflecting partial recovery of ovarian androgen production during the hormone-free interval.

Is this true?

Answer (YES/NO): YES